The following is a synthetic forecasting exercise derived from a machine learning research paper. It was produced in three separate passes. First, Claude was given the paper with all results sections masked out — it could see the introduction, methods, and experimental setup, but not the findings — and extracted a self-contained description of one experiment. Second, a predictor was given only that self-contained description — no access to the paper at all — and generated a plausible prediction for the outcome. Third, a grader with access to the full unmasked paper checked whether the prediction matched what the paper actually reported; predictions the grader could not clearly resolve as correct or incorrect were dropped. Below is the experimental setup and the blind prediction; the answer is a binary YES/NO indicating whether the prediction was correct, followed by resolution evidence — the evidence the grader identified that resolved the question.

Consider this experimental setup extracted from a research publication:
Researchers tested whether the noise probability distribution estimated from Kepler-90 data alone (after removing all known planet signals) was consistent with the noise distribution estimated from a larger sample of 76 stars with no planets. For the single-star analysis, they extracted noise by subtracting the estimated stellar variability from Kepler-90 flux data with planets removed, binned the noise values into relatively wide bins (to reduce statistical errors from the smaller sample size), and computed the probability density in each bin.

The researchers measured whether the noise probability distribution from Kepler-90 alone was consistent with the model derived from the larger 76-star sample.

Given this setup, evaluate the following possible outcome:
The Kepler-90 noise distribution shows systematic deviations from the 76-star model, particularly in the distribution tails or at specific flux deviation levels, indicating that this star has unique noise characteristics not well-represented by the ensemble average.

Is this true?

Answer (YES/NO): NO